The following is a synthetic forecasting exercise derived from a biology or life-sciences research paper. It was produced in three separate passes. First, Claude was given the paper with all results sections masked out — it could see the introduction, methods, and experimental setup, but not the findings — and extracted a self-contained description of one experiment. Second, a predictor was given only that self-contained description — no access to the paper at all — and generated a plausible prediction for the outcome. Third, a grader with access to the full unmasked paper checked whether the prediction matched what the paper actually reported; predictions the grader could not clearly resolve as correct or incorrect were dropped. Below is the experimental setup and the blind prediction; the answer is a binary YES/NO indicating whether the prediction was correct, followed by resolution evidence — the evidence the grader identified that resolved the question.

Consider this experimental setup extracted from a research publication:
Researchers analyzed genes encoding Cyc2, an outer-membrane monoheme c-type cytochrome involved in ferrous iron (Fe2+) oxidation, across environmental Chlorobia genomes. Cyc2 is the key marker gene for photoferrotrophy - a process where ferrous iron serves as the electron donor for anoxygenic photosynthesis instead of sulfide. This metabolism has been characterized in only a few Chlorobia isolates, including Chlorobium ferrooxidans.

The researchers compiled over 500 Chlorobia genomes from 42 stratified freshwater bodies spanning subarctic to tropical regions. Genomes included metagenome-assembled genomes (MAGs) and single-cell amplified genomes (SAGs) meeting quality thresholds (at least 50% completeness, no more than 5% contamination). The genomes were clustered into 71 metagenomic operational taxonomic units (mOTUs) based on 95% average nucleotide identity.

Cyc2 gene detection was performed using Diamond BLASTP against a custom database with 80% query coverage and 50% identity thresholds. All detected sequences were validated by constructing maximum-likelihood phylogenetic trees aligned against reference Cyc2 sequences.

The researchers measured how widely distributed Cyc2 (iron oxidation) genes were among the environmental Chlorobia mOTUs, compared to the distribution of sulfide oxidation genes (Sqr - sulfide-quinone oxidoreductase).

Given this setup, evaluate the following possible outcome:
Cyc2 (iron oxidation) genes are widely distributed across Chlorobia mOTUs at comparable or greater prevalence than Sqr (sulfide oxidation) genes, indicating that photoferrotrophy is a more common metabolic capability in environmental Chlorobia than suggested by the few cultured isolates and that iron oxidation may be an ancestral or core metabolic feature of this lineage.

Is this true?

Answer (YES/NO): NO